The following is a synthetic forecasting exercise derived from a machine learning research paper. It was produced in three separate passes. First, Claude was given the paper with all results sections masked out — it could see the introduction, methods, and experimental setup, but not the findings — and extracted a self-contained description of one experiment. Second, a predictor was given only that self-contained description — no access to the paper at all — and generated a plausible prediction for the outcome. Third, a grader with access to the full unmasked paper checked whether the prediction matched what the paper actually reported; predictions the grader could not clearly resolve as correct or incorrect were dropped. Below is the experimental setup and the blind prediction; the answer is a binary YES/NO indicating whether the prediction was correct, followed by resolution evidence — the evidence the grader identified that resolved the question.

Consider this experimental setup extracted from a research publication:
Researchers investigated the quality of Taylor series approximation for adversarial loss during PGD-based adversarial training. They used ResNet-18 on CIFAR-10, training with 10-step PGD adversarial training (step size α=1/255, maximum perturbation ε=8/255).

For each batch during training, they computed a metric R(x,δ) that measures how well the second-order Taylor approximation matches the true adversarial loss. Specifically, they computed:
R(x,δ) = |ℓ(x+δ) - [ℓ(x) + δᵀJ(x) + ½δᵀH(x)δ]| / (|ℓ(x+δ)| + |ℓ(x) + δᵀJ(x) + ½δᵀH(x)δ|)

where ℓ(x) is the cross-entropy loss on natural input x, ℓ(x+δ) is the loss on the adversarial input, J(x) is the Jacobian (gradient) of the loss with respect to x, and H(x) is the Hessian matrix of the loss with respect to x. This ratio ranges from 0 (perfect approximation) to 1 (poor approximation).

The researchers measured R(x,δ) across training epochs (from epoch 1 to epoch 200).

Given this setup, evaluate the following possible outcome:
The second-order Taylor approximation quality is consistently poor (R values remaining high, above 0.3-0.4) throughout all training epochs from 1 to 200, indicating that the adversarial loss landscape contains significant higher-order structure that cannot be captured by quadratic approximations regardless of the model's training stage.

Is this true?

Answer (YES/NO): NO